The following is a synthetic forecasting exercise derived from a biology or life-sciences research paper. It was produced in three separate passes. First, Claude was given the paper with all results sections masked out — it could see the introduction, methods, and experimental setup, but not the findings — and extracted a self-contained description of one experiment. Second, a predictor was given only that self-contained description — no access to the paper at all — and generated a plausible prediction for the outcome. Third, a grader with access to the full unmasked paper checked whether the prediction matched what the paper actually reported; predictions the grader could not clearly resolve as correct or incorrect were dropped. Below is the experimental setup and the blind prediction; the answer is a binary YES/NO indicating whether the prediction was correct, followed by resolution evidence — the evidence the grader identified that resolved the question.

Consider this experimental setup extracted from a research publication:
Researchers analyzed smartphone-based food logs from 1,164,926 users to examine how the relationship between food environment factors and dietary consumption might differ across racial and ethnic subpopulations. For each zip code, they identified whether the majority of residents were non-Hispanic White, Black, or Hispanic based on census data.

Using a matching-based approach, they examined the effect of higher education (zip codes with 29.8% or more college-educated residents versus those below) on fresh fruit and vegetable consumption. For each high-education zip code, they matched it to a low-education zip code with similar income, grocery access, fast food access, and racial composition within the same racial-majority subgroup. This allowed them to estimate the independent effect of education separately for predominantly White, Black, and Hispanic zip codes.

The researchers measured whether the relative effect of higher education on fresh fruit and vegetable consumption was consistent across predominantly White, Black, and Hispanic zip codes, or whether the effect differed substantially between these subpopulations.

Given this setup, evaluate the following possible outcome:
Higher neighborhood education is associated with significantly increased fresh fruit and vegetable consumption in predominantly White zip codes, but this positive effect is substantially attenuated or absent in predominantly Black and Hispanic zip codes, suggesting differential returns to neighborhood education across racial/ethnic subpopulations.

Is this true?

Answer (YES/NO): NO